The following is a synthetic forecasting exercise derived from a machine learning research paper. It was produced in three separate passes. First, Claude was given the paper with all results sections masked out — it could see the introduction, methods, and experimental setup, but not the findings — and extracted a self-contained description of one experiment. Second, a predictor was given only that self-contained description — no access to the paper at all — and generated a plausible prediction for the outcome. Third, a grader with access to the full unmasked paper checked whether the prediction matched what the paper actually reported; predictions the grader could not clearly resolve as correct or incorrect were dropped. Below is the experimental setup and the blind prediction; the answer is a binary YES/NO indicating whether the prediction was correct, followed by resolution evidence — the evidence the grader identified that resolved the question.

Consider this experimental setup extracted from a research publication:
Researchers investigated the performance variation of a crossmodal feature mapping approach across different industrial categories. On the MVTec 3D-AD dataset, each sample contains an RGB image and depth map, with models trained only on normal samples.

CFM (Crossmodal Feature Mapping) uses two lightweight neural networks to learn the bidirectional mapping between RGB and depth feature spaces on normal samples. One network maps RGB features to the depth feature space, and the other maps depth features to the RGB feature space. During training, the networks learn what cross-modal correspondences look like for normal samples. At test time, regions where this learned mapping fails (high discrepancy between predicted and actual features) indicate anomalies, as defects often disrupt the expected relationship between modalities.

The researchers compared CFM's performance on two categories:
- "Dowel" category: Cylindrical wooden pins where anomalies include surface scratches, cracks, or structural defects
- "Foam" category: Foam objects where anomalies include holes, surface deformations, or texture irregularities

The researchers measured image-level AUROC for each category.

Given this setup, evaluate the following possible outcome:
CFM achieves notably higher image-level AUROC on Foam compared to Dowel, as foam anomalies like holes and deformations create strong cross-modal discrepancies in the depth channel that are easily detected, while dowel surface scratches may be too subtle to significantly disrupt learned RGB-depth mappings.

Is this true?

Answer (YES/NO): NO